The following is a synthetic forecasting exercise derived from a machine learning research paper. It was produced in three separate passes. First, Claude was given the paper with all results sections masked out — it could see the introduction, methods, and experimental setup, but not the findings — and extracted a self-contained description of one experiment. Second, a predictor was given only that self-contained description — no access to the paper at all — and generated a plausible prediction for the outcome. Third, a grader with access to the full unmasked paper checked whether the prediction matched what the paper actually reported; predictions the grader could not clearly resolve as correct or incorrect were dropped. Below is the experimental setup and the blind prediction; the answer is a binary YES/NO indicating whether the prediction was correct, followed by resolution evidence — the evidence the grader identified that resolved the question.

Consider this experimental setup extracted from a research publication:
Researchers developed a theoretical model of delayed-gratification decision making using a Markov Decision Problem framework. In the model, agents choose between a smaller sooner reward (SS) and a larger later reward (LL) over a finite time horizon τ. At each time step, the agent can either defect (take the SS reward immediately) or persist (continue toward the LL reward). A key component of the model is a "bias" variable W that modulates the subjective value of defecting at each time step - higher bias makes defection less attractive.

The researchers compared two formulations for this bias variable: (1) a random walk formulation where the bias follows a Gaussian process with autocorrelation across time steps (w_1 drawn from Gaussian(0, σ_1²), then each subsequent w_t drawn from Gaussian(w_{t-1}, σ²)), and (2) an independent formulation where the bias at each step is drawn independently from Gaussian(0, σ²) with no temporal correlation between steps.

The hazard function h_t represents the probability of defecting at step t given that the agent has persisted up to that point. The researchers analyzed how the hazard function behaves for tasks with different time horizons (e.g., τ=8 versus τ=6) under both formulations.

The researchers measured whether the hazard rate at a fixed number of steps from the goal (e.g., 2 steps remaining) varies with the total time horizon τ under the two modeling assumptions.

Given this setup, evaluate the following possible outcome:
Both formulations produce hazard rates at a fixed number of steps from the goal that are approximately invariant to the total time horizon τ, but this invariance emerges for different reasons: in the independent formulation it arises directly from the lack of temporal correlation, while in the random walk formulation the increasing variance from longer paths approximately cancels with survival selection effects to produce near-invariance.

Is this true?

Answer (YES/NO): NO